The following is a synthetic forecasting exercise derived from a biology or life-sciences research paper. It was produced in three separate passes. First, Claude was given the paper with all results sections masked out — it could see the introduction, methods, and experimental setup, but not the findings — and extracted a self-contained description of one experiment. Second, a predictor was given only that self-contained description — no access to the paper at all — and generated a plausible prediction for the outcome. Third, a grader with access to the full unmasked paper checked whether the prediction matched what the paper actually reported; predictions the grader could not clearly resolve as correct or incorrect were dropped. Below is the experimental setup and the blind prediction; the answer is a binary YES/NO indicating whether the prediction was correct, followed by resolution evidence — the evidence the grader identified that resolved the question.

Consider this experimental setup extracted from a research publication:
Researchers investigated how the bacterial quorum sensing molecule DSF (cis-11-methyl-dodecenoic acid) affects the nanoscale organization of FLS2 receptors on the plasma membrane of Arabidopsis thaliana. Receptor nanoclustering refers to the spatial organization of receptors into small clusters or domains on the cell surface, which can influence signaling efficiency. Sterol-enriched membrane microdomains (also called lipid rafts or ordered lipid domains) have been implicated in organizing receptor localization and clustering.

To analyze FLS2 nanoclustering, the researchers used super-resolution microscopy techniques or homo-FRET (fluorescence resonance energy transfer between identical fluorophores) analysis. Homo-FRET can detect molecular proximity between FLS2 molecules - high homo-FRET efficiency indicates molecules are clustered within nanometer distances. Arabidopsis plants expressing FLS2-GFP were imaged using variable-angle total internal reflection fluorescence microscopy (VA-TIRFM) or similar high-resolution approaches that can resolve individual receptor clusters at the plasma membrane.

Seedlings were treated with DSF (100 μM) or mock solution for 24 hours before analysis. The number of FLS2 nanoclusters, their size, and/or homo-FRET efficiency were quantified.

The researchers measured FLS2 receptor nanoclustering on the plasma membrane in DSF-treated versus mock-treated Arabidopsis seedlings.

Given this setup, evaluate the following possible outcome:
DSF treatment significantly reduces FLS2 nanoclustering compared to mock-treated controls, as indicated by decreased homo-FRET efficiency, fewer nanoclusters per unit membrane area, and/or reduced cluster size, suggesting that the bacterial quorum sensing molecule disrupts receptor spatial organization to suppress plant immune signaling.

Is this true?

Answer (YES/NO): YES